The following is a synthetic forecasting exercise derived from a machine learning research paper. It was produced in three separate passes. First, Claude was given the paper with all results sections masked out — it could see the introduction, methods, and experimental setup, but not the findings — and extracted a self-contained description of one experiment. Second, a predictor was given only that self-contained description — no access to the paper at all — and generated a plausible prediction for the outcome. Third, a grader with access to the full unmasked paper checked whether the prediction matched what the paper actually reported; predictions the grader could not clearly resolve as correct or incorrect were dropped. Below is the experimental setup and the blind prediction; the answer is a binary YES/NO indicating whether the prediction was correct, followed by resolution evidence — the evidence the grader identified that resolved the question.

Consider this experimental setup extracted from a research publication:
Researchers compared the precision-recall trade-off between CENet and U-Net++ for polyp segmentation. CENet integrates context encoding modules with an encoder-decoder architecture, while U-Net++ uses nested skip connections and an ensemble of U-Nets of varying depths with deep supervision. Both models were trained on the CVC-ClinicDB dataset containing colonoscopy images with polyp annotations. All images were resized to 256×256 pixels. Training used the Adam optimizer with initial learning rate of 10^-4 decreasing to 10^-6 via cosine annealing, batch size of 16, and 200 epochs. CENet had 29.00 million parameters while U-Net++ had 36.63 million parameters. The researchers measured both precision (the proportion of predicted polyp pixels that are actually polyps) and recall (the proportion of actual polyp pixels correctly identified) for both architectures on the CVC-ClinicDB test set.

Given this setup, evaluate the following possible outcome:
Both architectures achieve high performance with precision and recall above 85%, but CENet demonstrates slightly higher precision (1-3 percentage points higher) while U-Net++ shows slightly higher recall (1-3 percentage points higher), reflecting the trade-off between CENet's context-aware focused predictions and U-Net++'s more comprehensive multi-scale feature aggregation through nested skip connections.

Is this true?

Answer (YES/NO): NO